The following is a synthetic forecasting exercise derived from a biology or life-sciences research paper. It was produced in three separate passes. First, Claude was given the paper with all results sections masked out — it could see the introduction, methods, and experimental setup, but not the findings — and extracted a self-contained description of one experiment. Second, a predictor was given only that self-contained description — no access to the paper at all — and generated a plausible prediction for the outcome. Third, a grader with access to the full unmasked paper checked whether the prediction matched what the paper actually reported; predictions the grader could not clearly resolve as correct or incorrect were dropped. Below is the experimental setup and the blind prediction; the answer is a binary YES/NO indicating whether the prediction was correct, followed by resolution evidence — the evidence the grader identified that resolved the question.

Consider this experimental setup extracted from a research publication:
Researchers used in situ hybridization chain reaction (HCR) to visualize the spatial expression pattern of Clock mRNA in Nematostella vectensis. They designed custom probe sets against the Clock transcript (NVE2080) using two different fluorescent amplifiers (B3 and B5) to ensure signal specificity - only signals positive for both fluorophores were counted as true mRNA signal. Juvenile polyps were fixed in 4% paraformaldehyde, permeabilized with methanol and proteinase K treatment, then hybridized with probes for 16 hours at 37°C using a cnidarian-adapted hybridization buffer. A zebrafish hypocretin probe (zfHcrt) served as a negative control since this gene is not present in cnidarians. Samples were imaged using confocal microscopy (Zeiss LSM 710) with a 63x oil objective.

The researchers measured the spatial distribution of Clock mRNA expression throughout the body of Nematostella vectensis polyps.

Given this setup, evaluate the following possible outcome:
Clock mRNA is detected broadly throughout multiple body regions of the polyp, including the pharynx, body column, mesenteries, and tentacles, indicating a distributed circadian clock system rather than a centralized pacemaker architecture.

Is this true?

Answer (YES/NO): YES